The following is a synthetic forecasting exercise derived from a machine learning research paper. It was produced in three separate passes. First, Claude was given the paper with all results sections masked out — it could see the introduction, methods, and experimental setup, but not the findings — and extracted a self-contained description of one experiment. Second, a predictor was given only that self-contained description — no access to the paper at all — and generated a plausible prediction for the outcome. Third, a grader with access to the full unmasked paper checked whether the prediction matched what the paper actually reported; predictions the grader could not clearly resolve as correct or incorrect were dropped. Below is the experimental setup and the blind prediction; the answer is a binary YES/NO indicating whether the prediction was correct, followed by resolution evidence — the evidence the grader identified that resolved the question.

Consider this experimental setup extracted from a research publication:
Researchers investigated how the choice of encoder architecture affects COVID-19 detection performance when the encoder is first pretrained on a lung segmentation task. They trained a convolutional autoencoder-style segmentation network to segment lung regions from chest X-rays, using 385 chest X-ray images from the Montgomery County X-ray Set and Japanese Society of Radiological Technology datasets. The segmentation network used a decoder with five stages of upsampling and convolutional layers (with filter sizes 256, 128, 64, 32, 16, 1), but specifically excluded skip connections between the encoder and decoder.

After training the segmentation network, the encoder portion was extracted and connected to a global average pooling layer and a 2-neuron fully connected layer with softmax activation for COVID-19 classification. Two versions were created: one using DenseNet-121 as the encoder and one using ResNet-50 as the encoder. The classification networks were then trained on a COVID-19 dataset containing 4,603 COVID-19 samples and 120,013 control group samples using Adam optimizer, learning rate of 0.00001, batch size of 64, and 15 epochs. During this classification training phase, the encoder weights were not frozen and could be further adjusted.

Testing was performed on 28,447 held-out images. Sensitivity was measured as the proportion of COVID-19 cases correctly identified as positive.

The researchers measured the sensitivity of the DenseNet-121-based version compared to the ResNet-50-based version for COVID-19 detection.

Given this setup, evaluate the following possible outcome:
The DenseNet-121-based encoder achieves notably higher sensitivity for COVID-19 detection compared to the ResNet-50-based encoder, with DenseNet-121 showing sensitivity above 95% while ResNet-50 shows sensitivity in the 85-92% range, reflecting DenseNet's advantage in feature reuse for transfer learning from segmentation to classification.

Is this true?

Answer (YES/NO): NO